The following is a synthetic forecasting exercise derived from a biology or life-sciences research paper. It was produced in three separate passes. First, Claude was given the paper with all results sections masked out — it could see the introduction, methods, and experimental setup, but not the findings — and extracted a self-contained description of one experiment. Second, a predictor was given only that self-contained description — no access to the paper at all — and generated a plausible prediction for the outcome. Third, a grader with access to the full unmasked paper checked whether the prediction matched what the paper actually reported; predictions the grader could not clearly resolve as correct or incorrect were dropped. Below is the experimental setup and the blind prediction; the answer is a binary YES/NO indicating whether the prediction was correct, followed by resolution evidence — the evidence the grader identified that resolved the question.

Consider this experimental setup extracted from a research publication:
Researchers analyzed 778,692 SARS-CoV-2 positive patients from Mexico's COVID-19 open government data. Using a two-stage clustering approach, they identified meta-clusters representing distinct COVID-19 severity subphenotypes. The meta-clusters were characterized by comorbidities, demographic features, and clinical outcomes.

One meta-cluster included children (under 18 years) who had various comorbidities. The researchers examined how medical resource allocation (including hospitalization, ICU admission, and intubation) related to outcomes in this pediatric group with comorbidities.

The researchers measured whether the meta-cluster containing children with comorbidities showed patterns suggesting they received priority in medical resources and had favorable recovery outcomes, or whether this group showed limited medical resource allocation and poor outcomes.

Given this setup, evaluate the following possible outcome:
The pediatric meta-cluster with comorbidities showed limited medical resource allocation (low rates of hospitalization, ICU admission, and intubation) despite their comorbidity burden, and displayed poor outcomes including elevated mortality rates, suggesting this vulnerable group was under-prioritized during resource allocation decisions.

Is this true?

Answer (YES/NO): NO